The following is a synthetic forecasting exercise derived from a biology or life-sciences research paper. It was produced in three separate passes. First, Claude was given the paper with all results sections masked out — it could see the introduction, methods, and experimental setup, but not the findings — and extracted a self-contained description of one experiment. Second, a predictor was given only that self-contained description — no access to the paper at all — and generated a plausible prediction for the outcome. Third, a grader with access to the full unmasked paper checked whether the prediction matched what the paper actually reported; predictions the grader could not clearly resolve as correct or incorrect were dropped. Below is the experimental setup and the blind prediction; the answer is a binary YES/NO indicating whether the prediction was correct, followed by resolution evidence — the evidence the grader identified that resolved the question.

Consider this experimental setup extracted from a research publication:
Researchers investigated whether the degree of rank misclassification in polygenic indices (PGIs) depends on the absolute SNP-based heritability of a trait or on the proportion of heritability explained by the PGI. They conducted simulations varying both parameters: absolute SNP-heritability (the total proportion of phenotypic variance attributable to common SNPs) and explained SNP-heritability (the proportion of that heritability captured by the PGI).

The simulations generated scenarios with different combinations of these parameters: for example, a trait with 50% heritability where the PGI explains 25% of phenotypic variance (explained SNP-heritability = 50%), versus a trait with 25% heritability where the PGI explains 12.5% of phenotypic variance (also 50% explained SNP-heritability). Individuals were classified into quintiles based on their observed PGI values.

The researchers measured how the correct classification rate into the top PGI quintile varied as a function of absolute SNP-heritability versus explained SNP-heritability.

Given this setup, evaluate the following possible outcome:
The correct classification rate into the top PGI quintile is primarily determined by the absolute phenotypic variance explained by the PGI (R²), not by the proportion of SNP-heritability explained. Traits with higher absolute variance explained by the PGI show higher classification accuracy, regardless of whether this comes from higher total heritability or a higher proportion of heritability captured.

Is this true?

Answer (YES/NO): NO